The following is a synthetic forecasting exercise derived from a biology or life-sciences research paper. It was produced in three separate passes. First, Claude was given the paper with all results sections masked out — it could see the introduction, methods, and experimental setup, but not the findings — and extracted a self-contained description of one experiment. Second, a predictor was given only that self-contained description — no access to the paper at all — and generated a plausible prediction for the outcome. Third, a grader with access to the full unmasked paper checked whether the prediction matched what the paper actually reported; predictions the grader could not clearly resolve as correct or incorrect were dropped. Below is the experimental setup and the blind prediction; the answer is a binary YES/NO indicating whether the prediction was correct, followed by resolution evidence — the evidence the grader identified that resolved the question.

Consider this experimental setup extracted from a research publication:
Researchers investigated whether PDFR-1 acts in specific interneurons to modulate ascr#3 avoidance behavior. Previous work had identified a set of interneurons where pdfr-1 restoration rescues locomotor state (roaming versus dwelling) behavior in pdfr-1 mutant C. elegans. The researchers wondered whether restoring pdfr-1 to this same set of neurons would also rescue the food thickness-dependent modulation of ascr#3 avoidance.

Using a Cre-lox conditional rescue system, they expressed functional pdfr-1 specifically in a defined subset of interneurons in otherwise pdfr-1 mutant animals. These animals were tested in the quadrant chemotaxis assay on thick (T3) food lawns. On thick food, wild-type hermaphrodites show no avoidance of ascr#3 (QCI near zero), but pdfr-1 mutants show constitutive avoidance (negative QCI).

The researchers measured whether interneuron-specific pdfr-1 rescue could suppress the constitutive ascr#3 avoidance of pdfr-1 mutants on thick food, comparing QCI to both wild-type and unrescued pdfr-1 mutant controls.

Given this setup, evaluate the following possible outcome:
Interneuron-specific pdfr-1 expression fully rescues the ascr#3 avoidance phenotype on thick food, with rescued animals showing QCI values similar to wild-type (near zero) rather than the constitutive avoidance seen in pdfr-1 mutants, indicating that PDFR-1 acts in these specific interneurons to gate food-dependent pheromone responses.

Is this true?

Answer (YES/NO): NO